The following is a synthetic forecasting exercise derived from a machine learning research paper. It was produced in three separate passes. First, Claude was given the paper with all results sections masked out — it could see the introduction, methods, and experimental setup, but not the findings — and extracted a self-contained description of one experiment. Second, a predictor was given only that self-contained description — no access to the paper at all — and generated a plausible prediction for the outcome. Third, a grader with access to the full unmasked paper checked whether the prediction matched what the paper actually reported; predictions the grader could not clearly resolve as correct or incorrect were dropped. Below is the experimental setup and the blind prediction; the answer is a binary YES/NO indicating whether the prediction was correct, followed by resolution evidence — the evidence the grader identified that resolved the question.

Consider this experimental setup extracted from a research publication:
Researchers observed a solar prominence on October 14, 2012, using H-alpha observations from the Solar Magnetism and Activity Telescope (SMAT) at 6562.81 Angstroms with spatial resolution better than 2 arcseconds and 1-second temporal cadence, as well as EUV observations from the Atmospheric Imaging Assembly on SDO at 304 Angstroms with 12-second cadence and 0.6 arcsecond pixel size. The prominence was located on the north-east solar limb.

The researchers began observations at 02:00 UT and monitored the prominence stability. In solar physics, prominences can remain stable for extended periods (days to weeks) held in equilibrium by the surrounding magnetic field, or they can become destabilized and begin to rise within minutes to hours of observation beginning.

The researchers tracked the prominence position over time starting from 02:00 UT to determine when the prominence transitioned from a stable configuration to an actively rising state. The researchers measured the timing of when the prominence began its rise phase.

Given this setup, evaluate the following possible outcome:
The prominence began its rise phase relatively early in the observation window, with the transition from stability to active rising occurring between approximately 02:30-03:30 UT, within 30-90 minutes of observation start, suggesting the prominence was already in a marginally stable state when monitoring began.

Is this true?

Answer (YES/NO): NO